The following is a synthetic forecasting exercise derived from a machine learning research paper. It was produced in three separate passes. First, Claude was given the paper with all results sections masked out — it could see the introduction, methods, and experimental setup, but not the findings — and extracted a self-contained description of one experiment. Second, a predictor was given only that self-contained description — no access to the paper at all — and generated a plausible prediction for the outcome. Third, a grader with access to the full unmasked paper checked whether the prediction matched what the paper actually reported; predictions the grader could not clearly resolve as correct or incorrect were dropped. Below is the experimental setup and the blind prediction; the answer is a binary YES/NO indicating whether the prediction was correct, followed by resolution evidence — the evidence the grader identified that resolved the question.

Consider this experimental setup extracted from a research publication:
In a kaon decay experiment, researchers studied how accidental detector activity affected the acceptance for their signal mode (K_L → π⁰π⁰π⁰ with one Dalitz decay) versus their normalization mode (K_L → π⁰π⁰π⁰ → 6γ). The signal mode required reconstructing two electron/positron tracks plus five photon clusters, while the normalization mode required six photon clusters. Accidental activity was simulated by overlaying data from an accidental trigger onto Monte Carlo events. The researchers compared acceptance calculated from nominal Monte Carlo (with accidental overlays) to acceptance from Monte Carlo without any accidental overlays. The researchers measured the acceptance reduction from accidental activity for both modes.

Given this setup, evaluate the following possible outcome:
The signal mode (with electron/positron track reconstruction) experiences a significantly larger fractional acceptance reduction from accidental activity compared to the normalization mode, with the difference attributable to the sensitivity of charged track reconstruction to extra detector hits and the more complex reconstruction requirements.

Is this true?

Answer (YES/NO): YES